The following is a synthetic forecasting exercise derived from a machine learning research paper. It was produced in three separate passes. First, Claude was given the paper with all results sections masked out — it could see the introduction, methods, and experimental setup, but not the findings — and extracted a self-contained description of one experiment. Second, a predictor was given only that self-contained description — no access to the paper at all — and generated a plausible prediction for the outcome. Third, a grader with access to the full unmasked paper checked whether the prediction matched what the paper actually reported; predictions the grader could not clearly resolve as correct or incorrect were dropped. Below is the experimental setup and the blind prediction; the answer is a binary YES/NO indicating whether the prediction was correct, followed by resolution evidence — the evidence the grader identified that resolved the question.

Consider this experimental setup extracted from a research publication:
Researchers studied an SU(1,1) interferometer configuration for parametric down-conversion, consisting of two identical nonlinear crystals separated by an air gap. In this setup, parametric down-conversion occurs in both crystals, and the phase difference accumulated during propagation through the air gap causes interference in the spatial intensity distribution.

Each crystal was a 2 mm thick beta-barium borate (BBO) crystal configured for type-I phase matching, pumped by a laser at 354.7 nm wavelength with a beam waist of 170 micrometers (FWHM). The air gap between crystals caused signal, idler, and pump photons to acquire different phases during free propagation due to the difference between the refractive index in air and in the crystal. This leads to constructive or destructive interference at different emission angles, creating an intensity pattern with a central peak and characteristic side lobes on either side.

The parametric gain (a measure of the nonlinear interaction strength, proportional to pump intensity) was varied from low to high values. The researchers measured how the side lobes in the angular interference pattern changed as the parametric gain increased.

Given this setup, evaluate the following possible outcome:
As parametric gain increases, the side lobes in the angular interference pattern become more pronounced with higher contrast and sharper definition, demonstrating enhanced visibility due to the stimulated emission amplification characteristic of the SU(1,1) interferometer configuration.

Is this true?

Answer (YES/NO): NO